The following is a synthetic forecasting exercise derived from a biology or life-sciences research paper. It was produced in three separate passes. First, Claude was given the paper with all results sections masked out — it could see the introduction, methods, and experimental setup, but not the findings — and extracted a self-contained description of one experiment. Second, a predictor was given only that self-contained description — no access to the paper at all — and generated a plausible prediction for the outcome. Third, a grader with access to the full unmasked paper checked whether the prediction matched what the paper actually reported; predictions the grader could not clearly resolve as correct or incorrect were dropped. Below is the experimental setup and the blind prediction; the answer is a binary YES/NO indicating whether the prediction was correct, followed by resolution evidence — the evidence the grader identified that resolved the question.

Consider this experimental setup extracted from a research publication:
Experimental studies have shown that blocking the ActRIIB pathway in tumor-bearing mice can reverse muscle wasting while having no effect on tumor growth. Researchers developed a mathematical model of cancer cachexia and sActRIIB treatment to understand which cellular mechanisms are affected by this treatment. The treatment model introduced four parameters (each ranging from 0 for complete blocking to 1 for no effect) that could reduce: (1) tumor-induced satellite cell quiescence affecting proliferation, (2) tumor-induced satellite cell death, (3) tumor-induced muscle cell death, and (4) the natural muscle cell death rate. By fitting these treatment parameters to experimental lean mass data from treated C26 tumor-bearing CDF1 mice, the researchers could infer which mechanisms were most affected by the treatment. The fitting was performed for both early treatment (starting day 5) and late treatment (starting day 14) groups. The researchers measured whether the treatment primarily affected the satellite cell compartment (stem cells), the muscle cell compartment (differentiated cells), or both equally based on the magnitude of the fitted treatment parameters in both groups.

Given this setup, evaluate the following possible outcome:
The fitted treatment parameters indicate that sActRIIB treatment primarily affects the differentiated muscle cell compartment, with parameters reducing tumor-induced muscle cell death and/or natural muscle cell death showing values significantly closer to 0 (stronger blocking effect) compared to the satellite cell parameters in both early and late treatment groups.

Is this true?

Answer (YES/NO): NO